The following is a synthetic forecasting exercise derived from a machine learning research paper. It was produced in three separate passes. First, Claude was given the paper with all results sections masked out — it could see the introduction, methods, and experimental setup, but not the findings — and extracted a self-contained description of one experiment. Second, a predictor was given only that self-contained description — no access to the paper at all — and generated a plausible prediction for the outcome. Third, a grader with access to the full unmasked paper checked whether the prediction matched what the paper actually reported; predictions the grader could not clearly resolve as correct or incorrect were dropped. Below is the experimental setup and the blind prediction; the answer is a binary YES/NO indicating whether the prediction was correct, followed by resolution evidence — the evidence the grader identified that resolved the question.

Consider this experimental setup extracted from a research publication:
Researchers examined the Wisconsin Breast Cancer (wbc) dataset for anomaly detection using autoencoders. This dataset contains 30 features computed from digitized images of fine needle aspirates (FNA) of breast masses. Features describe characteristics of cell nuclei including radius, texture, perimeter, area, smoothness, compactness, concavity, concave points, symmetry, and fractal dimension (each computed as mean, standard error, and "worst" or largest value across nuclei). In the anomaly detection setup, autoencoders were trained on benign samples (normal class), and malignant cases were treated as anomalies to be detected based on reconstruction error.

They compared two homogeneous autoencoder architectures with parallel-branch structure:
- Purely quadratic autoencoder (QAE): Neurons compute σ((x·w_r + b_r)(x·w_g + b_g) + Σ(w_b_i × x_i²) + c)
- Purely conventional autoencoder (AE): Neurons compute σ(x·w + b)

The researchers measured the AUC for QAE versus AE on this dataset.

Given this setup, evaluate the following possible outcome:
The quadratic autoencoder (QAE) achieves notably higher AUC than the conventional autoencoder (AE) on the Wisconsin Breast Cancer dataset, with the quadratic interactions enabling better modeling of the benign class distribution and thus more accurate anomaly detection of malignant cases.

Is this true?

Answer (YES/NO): YES